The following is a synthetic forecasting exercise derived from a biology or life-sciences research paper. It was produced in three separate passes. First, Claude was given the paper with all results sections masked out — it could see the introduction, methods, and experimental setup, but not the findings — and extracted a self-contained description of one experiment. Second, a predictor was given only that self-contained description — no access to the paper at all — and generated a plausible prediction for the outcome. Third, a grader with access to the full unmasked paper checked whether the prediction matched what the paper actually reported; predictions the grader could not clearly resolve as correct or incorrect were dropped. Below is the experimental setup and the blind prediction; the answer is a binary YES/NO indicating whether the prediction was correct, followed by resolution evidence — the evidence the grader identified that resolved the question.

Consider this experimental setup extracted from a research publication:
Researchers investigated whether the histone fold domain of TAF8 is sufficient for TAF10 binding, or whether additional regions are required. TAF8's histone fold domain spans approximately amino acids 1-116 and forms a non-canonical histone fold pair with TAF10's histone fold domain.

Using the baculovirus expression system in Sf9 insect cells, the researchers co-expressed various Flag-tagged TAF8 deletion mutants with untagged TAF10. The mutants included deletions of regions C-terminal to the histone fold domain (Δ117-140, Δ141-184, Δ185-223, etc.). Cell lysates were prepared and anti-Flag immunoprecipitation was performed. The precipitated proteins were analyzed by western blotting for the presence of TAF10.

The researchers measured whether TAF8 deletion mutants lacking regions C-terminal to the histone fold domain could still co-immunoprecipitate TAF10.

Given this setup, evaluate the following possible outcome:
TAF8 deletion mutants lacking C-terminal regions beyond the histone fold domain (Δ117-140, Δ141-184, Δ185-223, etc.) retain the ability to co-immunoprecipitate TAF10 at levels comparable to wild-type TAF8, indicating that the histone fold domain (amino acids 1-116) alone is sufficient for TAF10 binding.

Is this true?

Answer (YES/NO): YES